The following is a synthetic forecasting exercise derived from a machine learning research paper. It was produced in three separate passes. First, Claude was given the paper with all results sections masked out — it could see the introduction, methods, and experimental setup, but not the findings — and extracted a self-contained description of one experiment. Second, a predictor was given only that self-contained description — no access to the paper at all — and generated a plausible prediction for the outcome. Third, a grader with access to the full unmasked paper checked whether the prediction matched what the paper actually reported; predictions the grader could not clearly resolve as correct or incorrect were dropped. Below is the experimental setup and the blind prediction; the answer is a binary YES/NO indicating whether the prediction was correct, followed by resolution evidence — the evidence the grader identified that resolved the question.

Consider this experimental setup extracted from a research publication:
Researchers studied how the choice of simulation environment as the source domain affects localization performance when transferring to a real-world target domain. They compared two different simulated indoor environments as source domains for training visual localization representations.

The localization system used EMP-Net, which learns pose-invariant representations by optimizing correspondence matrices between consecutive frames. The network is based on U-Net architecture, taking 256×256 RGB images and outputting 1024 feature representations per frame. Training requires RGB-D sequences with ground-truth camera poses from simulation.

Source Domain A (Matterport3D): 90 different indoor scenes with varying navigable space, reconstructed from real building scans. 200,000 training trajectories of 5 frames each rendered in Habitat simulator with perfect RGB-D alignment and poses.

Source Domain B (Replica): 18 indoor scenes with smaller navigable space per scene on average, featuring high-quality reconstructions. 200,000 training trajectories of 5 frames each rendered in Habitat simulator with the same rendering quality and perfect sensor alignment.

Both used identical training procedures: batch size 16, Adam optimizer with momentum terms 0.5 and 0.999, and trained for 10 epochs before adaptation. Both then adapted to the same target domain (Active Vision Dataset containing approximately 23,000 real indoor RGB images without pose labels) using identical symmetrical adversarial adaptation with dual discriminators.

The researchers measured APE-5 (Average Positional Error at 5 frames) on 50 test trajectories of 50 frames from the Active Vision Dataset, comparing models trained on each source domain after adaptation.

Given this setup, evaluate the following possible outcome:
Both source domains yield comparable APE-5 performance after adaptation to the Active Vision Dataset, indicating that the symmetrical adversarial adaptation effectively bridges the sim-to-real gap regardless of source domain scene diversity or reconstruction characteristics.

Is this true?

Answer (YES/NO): NO